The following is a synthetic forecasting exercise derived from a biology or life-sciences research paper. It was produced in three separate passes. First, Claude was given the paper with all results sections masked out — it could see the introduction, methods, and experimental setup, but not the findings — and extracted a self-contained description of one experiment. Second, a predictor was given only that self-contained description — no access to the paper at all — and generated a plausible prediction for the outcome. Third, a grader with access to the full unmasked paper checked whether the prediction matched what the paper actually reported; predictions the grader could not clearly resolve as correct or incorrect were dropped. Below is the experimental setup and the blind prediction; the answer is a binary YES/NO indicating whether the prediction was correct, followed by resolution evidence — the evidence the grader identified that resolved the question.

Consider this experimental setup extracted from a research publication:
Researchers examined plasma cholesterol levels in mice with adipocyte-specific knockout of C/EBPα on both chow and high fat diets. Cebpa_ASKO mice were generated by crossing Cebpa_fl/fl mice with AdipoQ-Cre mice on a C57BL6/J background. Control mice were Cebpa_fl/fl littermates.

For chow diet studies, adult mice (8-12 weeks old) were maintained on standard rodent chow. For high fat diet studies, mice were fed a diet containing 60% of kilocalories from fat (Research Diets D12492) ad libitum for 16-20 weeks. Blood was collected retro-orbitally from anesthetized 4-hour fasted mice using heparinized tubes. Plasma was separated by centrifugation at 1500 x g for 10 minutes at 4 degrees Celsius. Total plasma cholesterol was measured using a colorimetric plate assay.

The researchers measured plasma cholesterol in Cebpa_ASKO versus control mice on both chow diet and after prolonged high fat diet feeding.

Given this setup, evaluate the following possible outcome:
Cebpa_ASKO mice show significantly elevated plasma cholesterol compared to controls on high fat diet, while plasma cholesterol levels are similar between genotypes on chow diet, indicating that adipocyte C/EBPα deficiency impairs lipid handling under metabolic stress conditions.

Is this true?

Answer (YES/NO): NO